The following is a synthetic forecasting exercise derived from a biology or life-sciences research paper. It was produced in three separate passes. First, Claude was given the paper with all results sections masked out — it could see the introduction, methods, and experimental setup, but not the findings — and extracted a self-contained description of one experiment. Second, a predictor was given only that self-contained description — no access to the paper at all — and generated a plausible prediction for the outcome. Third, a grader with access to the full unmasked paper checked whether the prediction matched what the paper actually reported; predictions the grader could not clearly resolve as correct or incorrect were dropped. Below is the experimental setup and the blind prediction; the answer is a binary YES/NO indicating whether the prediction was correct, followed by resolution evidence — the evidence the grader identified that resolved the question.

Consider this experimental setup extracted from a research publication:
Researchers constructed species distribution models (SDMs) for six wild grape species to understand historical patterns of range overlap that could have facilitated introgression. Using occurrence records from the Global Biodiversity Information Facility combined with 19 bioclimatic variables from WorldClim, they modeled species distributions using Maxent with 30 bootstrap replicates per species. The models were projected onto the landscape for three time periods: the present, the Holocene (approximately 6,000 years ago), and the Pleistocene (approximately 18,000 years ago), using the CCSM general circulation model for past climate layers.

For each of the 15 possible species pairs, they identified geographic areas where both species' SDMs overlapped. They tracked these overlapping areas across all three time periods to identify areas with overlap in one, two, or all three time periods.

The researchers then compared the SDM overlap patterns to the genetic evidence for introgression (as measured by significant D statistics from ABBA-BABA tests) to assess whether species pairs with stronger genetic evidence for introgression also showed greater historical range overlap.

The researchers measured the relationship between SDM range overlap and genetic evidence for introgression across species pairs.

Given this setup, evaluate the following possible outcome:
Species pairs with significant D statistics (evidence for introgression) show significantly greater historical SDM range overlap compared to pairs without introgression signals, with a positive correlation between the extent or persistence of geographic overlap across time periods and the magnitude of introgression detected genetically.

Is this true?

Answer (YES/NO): NO